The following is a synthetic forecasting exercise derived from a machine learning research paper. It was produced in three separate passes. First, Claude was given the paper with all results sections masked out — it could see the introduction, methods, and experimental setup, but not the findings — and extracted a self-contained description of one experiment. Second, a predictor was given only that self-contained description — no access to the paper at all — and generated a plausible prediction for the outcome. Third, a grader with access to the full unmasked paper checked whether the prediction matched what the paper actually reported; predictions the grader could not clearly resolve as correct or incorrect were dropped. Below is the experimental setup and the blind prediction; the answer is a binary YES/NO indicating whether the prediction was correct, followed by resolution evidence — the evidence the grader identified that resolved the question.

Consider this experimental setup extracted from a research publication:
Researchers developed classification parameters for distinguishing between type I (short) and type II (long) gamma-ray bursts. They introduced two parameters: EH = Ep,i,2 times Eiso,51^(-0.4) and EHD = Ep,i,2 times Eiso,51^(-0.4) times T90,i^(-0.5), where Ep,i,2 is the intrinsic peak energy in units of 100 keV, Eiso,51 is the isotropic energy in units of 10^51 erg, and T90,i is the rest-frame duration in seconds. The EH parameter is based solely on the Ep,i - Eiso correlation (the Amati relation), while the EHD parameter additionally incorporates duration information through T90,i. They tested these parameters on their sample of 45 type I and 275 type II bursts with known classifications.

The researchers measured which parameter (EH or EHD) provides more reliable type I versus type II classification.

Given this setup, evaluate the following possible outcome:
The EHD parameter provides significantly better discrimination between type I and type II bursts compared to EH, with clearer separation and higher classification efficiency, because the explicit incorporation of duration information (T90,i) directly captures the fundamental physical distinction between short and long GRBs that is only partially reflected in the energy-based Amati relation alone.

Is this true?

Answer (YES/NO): YES